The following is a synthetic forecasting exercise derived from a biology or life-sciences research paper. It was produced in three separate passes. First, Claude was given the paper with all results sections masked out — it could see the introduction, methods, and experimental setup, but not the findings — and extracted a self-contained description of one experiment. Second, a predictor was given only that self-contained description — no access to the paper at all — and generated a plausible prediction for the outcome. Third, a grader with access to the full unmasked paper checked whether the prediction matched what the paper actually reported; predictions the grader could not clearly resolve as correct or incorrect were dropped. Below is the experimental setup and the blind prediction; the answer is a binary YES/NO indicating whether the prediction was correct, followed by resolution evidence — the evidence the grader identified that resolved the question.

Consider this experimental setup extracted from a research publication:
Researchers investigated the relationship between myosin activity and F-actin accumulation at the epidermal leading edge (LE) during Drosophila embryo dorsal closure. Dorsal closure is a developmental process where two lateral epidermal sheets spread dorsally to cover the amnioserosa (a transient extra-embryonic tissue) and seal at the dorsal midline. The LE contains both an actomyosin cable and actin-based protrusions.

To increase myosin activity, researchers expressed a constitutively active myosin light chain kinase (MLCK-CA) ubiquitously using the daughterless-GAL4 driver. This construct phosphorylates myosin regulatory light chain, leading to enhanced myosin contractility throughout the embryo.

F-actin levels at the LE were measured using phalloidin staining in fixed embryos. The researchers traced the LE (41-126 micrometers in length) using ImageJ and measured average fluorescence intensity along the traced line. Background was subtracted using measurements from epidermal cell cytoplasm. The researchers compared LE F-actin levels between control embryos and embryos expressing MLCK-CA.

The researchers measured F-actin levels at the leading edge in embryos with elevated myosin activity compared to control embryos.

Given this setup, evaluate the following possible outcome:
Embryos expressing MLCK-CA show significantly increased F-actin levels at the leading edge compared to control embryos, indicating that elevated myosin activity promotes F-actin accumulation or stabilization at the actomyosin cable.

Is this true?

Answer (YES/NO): YES